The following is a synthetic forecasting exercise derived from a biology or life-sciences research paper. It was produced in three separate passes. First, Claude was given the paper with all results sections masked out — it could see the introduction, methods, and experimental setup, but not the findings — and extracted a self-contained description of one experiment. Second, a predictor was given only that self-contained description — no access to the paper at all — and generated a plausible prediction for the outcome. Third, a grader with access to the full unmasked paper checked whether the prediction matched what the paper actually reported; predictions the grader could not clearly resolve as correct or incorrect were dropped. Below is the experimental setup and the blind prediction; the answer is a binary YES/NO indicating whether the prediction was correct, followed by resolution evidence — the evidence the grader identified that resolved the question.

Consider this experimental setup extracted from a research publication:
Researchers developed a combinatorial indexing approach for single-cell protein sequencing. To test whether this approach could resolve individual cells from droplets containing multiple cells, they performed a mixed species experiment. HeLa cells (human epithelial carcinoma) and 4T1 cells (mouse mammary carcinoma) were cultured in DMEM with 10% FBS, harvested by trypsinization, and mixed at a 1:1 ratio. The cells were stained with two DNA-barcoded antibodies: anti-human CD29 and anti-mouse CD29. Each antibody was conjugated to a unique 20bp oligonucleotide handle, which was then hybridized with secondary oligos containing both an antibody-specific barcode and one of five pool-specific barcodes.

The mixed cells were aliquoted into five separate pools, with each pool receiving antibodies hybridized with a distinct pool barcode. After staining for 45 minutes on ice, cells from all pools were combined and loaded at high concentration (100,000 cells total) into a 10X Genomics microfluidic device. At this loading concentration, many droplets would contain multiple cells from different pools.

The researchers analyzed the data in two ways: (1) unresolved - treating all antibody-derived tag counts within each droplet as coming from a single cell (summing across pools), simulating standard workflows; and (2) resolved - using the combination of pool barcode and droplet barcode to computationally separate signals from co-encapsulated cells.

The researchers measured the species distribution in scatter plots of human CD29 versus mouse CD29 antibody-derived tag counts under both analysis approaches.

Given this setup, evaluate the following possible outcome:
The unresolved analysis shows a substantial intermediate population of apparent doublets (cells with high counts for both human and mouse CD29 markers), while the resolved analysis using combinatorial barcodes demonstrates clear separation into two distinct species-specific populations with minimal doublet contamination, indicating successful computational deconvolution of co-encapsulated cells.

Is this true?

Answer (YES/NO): YES